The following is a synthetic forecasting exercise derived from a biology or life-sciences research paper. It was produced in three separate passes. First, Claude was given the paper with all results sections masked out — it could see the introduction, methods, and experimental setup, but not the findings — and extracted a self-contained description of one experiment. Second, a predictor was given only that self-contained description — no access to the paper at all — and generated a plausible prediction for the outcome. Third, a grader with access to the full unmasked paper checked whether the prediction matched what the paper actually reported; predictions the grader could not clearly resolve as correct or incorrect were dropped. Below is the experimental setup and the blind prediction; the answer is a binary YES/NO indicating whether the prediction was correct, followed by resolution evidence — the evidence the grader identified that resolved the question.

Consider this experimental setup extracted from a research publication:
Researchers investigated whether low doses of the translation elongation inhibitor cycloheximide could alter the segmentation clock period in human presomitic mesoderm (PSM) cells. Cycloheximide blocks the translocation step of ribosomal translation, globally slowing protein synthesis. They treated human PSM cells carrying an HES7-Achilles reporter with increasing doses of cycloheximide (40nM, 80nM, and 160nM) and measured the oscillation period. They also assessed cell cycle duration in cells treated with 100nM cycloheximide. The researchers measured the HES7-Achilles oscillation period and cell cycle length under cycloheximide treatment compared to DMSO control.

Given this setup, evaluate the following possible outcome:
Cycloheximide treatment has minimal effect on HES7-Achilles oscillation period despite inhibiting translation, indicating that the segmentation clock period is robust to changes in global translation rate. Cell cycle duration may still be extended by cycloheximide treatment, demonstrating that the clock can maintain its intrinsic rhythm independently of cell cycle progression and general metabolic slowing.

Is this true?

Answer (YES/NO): NO